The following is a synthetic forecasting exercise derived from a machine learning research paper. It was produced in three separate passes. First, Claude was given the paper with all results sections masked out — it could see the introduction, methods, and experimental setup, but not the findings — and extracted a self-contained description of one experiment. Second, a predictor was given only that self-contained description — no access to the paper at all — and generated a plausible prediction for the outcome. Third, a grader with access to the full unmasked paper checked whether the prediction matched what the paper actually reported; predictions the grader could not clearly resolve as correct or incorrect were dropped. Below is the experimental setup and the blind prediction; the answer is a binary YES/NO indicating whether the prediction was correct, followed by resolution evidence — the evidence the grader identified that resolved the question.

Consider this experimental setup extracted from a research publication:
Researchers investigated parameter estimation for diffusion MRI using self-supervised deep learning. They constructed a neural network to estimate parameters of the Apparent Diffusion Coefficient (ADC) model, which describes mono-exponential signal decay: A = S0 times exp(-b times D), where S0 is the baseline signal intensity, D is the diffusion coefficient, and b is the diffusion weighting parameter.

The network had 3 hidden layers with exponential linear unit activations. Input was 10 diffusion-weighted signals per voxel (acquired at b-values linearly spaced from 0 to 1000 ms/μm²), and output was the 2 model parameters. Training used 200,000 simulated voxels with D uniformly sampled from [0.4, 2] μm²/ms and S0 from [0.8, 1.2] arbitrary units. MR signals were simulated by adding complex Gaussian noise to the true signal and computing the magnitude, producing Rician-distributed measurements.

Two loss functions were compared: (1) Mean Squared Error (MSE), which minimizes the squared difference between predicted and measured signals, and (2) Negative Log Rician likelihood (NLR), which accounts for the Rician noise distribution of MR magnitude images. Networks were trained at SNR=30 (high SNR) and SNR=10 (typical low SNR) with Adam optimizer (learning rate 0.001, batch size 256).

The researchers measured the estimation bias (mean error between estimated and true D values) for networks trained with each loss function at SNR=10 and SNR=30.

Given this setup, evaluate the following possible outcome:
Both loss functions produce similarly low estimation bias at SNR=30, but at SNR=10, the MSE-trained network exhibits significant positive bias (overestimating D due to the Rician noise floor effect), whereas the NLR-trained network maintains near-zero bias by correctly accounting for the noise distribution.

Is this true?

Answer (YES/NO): NO